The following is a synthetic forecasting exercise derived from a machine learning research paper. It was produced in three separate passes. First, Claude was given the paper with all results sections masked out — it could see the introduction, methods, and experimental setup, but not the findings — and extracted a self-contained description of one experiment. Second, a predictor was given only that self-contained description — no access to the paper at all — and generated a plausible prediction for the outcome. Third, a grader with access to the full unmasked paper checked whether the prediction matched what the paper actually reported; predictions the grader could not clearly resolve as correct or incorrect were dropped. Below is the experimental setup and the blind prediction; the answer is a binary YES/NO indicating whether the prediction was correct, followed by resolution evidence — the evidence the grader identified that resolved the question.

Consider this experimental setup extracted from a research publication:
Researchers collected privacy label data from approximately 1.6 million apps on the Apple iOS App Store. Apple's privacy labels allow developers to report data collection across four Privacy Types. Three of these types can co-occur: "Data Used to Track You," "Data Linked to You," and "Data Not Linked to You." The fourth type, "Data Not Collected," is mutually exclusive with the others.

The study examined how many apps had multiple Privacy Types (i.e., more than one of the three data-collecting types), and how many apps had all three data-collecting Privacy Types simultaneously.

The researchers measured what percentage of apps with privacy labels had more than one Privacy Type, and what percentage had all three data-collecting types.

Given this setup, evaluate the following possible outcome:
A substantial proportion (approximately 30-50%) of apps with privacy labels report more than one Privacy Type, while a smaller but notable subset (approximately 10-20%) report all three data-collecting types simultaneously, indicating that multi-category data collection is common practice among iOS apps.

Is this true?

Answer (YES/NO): NO